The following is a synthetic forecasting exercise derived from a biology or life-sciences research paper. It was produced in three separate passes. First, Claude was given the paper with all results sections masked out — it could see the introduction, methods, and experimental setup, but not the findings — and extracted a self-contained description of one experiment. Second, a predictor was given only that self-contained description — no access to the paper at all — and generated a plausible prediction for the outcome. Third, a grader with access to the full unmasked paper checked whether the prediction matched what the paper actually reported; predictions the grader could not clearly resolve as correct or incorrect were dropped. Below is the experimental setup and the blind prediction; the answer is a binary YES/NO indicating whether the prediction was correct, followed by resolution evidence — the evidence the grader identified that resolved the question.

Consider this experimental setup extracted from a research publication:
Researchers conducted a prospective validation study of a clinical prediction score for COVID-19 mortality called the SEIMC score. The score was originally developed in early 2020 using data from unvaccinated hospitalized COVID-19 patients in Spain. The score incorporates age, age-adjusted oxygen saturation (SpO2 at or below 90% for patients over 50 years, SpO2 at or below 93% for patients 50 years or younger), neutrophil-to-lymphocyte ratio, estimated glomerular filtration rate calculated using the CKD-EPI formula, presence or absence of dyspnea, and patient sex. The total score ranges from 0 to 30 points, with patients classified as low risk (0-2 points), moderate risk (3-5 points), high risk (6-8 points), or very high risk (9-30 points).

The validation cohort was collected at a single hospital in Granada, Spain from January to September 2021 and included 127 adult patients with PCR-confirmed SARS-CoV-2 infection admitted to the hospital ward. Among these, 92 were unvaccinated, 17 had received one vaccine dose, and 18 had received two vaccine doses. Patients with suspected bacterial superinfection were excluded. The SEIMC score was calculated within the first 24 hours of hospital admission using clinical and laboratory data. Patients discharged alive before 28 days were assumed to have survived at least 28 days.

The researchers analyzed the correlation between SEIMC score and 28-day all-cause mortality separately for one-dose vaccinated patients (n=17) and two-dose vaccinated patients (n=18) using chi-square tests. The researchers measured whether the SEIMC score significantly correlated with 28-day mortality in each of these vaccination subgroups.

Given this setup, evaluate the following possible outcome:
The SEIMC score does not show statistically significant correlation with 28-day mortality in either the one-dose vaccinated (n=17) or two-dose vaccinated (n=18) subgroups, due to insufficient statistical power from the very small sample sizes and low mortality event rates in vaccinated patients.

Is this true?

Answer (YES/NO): NO